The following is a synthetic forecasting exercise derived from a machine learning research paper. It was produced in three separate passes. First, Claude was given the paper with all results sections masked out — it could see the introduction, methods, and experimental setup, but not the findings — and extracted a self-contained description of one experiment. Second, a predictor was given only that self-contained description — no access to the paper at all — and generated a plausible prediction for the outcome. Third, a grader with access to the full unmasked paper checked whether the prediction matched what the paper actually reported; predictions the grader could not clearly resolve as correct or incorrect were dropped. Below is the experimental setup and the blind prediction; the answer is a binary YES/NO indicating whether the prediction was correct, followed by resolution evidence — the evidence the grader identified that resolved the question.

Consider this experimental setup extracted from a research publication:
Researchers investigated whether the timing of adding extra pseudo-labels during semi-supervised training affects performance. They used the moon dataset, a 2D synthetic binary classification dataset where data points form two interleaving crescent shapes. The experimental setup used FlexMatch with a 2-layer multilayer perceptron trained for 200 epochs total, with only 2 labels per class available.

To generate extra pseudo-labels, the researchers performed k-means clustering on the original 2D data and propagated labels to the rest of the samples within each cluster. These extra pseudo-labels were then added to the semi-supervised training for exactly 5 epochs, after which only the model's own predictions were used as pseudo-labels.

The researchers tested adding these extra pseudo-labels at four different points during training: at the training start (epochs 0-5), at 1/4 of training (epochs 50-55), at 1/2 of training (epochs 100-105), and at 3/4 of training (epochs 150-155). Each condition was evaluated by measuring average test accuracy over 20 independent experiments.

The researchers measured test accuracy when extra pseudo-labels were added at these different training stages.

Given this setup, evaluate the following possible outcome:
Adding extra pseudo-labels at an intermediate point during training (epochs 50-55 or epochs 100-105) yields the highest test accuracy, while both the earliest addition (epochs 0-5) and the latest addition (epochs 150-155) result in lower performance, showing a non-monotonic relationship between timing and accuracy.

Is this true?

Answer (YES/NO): NO